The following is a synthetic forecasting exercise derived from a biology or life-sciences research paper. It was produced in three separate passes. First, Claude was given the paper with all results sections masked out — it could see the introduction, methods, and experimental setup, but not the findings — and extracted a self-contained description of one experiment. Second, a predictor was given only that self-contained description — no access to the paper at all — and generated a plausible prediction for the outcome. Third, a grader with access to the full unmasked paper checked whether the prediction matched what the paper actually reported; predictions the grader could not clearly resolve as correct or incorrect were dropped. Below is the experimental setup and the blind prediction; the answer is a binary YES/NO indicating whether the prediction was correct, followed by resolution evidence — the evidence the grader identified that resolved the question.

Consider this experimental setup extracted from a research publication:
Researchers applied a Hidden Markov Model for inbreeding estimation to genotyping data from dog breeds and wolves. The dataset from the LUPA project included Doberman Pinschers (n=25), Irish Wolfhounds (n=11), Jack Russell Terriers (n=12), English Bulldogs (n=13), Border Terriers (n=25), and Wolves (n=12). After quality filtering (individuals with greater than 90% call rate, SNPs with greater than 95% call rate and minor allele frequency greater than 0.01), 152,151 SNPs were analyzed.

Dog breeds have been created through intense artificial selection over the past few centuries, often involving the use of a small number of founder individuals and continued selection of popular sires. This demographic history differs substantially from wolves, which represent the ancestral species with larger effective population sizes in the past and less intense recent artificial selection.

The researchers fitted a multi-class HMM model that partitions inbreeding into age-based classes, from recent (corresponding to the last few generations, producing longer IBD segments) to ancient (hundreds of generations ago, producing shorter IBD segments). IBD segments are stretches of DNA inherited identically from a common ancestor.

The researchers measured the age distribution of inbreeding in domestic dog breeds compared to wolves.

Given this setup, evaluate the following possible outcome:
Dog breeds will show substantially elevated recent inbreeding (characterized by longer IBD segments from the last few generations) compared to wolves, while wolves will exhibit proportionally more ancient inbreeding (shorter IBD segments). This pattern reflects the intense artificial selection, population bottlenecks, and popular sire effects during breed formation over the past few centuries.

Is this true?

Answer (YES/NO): YES